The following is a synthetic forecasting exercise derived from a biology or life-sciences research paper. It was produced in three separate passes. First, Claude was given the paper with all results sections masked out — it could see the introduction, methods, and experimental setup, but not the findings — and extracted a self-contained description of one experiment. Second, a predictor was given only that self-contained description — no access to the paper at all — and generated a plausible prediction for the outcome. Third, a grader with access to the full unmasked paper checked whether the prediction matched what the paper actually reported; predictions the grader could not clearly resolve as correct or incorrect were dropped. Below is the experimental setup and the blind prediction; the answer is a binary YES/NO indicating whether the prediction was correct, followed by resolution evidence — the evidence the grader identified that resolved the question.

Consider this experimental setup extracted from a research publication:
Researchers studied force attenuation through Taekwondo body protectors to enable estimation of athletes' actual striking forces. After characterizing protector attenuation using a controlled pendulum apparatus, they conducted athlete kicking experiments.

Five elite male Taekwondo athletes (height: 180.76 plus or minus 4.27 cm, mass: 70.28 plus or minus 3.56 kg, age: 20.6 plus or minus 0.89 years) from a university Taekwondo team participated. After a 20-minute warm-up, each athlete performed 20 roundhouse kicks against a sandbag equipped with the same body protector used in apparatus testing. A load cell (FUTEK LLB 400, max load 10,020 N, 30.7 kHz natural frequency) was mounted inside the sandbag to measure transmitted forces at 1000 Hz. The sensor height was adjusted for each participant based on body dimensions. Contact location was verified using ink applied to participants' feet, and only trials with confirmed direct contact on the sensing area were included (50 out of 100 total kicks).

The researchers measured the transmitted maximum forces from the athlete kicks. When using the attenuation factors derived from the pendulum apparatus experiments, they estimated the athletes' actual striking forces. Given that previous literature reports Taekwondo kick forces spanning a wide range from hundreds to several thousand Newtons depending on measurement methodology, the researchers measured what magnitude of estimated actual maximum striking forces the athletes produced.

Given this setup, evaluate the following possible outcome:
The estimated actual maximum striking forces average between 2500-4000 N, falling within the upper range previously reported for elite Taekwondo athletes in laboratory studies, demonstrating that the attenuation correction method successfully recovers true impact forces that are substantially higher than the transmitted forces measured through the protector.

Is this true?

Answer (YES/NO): NO